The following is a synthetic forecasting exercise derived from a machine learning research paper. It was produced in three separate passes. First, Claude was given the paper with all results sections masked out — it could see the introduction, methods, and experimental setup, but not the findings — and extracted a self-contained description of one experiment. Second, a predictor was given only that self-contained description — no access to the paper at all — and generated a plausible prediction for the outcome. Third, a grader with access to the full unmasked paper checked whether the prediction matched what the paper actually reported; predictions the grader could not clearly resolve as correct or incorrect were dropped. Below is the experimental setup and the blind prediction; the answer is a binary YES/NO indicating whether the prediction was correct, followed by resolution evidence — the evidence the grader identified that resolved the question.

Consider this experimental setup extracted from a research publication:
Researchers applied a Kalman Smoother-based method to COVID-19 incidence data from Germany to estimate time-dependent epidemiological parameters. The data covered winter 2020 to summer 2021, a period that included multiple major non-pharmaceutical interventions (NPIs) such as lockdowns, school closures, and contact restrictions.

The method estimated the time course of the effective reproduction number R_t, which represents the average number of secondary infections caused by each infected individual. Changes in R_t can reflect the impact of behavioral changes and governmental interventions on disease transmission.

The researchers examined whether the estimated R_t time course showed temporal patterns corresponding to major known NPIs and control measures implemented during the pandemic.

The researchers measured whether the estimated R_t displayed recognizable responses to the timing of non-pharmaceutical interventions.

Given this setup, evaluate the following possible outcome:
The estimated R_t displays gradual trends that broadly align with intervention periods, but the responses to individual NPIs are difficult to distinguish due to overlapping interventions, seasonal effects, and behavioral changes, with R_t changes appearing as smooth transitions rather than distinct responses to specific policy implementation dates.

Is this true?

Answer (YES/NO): NO